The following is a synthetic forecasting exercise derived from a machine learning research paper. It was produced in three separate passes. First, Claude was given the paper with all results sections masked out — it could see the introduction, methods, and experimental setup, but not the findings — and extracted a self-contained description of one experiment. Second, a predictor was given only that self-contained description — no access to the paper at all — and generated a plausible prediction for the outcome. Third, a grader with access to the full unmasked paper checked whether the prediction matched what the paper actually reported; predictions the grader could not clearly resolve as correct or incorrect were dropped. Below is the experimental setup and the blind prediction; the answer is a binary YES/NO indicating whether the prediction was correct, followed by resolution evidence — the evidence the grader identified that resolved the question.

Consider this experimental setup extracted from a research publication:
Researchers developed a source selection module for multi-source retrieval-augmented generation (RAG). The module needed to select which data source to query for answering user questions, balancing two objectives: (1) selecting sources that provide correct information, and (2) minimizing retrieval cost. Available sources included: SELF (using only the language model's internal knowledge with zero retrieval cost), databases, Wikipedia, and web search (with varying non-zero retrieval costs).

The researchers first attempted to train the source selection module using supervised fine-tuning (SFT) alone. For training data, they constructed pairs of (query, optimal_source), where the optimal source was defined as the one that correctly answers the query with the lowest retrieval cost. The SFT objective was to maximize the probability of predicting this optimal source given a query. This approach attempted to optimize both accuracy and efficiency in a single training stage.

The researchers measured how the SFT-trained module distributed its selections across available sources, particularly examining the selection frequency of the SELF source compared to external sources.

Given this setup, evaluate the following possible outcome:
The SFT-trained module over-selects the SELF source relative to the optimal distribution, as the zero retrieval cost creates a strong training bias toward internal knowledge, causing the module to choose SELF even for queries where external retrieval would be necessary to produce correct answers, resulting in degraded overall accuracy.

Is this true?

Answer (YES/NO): YES